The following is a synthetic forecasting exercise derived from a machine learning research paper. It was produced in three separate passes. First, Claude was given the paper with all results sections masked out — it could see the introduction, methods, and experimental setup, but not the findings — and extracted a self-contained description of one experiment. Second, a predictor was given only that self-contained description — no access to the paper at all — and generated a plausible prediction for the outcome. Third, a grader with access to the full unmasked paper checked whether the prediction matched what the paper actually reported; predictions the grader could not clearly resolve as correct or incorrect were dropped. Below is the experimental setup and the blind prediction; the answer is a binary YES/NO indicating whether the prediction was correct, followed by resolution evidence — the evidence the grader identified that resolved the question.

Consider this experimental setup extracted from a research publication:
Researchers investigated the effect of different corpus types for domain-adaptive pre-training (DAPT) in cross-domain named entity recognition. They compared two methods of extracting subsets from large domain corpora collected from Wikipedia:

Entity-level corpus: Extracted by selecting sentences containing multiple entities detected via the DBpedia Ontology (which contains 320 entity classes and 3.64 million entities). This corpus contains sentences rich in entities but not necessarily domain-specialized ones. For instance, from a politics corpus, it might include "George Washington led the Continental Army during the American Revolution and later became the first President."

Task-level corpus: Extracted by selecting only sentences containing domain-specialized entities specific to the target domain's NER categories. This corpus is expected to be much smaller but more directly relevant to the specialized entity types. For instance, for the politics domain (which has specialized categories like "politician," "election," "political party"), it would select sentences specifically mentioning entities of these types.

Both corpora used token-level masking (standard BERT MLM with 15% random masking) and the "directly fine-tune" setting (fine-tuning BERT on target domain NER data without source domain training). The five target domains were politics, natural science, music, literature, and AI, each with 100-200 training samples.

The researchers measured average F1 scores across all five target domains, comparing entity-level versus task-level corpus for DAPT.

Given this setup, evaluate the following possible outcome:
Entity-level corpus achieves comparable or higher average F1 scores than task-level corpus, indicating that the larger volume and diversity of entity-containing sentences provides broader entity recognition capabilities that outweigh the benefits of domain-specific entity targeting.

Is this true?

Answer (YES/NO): YES